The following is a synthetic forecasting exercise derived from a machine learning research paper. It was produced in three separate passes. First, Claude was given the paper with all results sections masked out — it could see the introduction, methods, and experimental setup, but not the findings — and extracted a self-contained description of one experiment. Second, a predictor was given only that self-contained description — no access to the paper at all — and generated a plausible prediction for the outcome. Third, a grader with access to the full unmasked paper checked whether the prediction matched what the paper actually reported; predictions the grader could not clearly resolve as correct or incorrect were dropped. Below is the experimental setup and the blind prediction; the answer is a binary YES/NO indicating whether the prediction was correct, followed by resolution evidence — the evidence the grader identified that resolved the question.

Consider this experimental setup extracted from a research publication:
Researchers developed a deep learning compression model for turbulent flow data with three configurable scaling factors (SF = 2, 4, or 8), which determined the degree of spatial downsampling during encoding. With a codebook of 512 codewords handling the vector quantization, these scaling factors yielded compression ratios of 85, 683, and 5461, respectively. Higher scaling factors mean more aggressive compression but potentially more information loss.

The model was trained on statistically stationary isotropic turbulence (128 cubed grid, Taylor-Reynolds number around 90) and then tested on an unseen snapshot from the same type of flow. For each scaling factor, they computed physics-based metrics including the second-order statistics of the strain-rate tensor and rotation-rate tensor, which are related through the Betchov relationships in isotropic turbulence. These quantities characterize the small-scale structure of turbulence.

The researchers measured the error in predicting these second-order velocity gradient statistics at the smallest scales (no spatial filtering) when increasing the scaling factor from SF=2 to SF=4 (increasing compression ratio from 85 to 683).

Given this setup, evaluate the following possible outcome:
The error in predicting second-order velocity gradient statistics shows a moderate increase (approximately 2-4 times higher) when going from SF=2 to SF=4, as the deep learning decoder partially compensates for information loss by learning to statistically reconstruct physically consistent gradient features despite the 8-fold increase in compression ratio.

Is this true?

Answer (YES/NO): YES